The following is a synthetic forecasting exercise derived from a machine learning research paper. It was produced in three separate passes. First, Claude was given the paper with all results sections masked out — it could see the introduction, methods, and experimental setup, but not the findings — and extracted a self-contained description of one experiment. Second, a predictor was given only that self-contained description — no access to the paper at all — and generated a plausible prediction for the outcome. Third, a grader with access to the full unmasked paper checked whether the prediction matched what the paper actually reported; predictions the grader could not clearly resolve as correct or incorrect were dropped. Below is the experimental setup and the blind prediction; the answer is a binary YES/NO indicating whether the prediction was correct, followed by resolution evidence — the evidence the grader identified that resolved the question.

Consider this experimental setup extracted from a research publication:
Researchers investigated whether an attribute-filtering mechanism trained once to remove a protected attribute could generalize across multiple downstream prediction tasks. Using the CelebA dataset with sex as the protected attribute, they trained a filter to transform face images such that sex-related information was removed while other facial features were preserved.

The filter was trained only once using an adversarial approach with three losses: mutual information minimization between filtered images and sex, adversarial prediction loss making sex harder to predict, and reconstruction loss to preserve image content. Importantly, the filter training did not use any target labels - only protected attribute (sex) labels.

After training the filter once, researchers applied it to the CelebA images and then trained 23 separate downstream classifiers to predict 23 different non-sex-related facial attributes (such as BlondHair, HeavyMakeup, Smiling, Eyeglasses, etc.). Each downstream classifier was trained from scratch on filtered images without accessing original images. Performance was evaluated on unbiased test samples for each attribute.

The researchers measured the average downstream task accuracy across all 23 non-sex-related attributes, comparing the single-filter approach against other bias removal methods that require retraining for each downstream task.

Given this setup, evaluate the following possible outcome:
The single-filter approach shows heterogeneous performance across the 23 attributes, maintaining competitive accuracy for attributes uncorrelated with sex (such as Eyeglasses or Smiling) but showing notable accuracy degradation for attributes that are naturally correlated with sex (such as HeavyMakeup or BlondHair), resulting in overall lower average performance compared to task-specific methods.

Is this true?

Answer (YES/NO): NO